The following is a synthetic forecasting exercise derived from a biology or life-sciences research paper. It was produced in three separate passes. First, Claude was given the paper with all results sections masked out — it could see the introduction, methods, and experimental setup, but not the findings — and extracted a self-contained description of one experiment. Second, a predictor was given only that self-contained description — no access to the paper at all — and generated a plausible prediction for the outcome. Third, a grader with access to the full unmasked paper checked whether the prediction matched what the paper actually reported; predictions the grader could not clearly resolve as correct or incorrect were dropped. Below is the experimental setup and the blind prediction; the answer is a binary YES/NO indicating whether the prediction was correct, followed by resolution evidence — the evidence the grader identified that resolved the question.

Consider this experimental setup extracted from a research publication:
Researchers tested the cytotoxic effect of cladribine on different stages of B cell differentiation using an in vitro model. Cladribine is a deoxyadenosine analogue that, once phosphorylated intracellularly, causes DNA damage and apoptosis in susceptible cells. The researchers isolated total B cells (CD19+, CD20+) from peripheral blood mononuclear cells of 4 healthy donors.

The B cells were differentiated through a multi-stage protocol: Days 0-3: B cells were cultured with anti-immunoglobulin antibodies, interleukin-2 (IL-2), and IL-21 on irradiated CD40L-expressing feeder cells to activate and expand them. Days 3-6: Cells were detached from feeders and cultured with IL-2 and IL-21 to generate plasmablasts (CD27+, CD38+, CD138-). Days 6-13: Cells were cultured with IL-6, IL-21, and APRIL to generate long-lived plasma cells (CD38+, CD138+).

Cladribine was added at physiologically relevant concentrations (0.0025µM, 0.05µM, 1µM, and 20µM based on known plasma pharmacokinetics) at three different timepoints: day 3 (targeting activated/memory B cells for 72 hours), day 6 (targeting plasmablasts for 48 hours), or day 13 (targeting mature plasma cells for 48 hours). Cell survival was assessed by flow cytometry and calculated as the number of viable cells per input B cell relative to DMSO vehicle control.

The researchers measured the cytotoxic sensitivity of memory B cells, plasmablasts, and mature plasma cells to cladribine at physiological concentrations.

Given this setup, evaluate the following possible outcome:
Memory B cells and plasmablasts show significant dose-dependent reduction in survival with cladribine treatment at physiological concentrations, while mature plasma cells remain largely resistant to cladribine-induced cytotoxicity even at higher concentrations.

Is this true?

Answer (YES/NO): YES